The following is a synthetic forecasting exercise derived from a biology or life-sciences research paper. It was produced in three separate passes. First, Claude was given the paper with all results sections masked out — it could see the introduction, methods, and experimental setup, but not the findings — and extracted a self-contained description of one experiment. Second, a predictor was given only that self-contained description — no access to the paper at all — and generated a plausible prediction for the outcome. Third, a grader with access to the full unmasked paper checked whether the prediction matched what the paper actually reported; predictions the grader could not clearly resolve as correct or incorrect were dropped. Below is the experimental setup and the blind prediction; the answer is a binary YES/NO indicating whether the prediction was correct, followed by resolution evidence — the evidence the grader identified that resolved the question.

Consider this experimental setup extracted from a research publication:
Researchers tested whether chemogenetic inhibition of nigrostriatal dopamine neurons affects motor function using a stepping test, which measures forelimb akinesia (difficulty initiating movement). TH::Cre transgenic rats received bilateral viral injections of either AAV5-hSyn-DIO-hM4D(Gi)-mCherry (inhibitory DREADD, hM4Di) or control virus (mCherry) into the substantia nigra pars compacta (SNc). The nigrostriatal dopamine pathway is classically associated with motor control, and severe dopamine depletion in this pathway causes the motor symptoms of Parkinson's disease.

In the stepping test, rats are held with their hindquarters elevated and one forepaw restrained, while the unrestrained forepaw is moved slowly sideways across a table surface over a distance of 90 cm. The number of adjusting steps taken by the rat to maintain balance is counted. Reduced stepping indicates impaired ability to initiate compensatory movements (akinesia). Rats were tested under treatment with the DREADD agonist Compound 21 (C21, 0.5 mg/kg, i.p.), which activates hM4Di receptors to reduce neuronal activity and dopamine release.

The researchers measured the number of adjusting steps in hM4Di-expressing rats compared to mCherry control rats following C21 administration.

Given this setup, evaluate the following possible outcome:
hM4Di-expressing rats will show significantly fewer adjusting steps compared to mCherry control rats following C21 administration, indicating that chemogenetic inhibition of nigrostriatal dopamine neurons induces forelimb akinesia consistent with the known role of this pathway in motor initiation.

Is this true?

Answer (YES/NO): NO